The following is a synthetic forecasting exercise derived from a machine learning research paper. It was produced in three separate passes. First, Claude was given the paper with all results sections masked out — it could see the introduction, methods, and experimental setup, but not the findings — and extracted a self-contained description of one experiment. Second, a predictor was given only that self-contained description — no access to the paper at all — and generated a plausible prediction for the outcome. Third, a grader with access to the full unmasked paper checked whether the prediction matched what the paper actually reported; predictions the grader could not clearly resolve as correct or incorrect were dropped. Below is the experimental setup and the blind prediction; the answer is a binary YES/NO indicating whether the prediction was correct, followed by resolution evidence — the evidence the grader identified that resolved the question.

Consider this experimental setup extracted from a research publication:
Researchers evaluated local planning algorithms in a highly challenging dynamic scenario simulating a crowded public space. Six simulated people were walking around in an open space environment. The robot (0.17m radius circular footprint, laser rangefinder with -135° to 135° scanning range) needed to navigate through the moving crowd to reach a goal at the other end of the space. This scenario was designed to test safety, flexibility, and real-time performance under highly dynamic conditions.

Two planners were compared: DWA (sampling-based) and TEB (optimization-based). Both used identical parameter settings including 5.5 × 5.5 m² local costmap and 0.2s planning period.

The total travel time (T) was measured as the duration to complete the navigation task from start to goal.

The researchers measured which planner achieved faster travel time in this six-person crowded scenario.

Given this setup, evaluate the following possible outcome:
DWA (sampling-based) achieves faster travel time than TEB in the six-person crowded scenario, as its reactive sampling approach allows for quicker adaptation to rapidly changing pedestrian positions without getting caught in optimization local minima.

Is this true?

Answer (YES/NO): NO